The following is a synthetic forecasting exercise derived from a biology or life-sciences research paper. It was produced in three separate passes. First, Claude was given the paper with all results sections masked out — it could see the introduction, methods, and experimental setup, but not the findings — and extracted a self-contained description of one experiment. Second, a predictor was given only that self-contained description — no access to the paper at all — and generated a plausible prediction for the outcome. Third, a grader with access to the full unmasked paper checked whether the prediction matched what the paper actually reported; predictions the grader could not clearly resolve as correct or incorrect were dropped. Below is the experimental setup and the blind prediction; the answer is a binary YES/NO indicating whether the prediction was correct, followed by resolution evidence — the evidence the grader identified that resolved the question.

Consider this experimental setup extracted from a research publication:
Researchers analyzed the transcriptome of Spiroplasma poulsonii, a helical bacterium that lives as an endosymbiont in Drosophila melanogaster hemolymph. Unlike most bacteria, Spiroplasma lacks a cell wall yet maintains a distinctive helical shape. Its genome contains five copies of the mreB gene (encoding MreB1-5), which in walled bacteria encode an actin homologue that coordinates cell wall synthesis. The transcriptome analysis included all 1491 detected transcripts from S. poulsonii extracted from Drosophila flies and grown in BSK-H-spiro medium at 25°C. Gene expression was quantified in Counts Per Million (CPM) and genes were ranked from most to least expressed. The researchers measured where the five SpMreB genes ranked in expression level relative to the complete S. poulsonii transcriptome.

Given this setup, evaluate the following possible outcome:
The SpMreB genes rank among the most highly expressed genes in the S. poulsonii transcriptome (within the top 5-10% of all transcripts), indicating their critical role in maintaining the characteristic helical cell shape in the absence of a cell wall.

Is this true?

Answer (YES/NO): YES